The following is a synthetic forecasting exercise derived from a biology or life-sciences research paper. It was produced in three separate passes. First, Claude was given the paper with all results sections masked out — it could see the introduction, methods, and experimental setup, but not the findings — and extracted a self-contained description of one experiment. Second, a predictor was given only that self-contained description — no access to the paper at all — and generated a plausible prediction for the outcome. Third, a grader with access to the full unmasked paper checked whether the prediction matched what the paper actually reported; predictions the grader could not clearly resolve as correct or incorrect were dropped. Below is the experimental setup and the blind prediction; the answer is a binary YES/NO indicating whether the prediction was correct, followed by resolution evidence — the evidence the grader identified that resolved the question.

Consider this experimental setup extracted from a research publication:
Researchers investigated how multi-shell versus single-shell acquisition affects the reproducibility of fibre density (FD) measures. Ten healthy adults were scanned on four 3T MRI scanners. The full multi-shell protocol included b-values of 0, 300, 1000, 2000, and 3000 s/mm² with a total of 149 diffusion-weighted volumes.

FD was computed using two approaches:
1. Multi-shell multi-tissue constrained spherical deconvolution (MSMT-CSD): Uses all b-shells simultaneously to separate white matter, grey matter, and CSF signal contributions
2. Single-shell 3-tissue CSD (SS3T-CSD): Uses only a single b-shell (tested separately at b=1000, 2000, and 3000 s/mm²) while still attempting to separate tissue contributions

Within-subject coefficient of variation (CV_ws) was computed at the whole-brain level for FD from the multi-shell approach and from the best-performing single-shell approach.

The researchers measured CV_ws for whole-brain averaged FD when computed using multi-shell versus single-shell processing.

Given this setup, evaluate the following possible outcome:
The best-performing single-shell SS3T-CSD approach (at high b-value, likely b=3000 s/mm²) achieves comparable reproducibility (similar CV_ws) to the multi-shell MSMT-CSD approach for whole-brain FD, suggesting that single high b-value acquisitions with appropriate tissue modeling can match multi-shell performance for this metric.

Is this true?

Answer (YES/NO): NO